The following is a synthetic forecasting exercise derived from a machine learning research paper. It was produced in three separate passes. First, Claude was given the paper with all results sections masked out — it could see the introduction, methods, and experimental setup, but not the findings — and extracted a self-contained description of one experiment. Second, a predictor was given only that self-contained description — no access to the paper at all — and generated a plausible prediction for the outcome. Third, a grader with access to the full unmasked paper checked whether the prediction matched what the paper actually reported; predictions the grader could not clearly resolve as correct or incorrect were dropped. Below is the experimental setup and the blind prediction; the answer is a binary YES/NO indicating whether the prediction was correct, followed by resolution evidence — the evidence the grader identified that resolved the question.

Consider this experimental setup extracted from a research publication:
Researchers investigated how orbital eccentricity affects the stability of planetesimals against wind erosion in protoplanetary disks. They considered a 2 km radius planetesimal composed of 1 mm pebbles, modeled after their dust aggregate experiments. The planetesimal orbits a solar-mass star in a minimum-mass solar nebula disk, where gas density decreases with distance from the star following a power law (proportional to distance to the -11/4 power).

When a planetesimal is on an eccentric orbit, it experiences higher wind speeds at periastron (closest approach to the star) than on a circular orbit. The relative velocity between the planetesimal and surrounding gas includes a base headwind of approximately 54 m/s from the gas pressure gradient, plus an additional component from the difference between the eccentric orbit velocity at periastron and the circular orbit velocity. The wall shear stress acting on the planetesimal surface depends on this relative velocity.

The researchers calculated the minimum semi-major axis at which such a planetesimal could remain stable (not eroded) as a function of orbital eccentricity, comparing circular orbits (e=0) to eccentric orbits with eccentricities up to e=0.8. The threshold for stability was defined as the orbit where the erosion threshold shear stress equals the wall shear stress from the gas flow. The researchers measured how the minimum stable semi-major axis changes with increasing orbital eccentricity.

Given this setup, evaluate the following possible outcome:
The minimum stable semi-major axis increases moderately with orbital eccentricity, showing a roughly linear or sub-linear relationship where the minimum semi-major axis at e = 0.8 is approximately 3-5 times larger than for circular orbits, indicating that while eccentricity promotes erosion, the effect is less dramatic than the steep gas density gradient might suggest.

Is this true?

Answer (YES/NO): NO